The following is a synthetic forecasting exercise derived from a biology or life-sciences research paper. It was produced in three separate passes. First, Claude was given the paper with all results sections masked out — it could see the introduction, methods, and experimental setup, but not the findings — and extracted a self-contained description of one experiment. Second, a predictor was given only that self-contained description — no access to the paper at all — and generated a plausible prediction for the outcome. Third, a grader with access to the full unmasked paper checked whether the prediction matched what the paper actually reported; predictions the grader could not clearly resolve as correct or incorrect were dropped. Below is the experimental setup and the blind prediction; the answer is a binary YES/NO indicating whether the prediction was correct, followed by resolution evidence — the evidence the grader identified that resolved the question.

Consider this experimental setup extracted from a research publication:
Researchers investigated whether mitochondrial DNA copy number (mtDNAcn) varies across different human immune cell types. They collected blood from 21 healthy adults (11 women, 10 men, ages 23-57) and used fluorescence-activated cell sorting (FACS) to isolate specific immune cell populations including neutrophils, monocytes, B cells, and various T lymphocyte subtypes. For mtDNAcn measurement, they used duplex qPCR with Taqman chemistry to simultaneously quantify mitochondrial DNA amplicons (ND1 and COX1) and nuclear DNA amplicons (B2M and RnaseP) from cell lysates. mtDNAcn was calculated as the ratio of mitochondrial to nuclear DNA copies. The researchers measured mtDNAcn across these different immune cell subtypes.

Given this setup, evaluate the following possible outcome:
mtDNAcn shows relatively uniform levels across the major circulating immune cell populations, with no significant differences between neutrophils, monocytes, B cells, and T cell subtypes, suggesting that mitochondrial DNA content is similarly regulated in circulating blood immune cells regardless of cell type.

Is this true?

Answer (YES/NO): NO